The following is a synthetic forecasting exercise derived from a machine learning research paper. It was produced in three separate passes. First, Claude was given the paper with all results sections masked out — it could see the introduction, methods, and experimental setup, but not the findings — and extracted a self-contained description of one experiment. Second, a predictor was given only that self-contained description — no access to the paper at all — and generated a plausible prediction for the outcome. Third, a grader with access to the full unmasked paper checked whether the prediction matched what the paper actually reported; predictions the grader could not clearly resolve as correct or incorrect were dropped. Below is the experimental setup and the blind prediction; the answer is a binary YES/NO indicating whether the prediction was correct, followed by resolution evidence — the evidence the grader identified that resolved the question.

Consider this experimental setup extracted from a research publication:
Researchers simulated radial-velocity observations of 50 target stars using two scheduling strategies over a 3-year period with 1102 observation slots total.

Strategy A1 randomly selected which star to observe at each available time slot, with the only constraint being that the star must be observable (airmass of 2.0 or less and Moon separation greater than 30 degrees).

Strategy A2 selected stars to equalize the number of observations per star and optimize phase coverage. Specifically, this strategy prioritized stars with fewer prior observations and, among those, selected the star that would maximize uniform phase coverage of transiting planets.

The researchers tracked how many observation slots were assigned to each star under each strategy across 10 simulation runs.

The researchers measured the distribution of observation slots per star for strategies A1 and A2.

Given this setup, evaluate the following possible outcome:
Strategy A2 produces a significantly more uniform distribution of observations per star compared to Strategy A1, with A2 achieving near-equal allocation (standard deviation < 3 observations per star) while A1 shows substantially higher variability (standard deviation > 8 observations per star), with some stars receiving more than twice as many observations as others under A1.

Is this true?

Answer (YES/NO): YES